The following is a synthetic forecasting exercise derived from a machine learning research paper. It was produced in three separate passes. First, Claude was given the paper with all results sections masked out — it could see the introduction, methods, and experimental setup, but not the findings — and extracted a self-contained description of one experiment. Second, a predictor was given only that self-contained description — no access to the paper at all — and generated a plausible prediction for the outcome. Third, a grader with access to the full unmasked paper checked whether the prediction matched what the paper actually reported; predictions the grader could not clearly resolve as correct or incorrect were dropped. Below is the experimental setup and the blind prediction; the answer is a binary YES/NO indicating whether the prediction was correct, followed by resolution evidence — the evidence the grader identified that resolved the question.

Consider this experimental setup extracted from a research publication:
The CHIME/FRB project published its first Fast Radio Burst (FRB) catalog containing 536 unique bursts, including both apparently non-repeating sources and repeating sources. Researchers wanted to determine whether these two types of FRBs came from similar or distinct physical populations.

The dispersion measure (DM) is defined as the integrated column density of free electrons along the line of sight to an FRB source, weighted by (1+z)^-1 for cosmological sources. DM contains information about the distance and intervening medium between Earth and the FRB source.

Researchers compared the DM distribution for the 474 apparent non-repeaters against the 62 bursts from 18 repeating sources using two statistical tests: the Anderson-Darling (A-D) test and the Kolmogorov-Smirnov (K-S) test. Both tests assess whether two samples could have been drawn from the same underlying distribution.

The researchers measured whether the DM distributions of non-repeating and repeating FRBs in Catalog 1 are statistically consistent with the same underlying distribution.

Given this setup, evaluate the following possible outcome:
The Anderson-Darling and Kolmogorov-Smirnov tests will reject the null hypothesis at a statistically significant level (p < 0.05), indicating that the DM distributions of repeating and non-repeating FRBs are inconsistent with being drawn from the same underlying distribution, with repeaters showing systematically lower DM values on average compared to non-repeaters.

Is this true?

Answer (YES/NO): NO